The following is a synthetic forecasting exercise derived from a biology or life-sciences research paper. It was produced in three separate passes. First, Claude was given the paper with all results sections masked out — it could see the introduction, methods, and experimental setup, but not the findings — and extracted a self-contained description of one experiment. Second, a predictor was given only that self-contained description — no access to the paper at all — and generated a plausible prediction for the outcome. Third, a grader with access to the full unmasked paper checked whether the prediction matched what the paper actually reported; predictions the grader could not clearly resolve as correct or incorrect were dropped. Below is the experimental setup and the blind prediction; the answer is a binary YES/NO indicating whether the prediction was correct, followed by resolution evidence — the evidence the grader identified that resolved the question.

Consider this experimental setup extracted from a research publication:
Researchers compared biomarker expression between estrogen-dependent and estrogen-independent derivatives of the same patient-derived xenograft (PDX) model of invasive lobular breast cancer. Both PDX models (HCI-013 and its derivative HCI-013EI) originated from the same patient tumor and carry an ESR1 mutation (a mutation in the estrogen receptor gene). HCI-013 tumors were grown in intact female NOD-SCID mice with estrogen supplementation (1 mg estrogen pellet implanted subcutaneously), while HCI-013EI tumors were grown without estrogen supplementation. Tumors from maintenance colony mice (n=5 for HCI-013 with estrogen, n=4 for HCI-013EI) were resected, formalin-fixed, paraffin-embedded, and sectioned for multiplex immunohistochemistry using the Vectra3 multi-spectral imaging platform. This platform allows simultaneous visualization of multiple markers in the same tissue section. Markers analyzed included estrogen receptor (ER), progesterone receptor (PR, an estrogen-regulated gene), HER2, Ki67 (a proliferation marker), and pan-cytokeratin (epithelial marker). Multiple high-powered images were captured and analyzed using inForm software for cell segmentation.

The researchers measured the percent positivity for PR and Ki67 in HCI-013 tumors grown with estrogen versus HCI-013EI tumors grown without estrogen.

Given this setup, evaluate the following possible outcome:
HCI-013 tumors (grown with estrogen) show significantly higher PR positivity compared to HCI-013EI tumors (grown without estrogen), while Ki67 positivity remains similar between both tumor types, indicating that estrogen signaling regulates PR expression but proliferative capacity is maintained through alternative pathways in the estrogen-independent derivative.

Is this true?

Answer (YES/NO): NO